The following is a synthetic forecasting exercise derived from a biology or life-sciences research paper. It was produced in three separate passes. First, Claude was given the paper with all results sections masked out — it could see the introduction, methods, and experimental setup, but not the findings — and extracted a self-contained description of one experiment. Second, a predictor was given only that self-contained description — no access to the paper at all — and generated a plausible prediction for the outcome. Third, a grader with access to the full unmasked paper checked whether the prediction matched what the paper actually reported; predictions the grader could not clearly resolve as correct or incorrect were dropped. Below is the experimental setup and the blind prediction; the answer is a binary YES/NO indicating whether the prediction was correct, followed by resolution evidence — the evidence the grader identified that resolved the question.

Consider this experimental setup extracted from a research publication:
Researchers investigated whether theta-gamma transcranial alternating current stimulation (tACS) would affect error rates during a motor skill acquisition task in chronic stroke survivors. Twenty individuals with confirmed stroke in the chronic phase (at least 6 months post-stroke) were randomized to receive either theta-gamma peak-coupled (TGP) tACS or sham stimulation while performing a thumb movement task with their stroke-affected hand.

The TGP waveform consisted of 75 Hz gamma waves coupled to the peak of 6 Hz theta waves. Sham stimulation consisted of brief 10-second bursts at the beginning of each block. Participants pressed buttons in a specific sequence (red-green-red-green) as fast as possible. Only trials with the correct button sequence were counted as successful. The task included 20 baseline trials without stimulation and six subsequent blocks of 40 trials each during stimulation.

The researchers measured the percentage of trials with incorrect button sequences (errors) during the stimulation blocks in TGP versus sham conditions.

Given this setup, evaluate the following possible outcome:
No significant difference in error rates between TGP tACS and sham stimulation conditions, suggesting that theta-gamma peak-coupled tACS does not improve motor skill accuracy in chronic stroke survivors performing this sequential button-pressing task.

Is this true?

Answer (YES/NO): NO